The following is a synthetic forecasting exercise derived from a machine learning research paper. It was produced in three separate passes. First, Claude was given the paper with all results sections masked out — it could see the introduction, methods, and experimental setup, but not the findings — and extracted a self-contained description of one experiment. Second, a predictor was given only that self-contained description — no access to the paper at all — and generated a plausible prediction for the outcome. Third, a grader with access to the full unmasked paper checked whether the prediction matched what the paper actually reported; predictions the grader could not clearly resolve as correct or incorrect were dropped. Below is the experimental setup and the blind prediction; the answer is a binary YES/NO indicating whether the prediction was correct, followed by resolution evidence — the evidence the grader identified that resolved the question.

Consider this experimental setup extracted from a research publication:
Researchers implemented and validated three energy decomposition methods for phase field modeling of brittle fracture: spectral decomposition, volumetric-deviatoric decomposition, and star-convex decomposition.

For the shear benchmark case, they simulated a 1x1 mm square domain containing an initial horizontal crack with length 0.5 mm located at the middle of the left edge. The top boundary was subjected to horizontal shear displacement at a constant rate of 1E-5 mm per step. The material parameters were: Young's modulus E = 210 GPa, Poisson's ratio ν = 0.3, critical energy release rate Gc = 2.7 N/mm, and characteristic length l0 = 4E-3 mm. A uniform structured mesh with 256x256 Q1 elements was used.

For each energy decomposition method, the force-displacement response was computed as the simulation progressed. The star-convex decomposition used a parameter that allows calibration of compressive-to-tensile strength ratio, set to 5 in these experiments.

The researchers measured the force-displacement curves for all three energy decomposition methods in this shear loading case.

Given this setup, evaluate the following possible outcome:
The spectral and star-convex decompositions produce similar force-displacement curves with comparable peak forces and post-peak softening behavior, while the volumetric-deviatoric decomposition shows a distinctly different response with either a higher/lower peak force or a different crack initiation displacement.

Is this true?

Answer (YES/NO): YES